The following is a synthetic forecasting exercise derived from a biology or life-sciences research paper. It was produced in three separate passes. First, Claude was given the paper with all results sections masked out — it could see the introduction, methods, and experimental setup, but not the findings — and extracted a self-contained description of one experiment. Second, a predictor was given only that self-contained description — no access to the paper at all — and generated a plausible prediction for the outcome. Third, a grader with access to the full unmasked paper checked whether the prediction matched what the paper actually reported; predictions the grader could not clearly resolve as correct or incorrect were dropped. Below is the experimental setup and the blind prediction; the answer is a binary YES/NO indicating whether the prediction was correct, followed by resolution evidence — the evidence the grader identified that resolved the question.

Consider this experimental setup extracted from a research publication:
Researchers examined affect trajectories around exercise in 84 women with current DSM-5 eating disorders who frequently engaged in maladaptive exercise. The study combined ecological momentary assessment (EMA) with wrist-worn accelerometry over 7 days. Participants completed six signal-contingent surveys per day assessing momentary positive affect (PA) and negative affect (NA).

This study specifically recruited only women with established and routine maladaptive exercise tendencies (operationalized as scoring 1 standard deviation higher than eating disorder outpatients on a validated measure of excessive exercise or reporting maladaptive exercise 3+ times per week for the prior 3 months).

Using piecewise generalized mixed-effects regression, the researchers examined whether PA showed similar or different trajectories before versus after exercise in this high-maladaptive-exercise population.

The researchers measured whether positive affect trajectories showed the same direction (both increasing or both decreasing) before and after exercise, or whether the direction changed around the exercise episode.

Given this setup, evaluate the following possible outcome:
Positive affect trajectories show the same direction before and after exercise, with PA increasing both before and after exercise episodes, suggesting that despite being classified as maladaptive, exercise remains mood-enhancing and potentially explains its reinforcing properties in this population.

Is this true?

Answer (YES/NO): NO